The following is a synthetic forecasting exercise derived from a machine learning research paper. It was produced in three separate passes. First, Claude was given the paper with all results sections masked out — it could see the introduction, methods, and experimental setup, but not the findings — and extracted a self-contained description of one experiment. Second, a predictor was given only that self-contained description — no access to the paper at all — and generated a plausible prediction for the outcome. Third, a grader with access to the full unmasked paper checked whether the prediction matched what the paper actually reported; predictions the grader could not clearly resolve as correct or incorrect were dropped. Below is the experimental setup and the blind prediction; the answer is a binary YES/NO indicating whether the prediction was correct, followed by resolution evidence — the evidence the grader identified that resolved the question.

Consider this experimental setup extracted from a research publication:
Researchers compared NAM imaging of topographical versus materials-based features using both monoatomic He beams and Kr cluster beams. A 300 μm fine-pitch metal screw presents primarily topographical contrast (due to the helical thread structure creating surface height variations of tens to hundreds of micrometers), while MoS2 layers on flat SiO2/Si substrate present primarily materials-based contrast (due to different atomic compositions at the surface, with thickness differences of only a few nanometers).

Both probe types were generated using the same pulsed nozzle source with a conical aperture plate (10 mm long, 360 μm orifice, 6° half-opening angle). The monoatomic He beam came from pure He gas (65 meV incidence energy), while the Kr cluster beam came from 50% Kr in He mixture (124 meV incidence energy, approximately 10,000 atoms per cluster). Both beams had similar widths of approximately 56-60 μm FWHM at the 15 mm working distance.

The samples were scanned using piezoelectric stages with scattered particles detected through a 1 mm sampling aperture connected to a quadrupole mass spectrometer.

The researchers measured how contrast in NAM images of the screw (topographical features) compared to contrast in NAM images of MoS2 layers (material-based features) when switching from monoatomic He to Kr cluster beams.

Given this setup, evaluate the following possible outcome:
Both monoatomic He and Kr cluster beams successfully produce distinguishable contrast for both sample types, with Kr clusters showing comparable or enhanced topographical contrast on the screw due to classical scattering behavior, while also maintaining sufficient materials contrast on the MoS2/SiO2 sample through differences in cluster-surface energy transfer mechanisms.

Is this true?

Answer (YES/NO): NO